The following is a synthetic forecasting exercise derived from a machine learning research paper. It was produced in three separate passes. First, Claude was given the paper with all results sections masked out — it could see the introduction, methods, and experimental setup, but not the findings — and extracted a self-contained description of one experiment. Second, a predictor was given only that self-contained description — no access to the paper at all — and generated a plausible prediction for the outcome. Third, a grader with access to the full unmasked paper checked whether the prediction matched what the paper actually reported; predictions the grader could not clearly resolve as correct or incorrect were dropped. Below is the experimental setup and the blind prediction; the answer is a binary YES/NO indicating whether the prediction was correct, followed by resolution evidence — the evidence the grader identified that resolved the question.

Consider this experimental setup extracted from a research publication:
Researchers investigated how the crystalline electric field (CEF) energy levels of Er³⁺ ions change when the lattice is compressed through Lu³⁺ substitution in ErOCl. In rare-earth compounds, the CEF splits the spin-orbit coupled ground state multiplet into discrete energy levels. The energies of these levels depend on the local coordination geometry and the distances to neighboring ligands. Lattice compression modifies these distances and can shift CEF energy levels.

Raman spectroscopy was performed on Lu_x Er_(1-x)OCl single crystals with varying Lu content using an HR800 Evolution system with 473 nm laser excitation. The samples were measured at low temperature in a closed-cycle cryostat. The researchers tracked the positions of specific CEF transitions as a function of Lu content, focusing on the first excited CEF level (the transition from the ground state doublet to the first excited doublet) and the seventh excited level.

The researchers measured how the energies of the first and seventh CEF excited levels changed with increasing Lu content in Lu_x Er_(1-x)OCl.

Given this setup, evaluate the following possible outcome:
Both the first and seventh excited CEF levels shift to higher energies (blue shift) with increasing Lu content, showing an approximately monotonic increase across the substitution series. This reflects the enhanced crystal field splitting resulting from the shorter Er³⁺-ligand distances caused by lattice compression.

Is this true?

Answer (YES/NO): YES